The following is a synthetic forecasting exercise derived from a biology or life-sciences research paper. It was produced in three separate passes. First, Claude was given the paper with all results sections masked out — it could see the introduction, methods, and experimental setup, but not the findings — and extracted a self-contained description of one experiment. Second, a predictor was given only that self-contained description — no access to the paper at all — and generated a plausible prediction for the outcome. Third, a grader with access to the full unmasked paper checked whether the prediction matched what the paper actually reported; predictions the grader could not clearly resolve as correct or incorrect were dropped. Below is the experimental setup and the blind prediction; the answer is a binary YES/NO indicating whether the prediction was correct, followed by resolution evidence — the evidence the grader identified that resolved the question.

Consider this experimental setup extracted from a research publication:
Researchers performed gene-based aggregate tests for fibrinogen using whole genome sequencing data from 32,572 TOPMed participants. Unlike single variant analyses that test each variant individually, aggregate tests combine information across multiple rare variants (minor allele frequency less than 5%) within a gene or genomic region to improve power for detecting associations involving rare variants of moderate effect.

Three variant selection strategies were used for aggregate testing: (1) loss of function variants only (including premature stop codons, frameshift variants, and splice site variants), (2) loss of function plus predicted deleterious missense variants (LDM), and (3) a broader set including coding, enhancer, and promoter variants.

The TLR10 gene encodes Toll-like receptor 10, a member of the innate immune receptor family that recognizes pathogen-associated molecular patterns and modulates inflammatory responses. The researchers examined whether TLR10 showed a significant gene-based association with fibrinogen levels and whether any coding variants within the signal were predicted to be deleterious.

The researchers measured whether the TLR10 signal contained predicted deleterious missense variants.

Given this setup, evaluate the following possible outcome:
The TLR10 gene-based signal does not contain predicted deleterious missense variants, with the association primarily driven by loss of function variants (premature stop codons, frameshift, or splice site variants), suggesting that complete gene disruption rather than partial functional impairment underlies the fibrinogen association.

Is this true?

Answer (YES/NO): NO